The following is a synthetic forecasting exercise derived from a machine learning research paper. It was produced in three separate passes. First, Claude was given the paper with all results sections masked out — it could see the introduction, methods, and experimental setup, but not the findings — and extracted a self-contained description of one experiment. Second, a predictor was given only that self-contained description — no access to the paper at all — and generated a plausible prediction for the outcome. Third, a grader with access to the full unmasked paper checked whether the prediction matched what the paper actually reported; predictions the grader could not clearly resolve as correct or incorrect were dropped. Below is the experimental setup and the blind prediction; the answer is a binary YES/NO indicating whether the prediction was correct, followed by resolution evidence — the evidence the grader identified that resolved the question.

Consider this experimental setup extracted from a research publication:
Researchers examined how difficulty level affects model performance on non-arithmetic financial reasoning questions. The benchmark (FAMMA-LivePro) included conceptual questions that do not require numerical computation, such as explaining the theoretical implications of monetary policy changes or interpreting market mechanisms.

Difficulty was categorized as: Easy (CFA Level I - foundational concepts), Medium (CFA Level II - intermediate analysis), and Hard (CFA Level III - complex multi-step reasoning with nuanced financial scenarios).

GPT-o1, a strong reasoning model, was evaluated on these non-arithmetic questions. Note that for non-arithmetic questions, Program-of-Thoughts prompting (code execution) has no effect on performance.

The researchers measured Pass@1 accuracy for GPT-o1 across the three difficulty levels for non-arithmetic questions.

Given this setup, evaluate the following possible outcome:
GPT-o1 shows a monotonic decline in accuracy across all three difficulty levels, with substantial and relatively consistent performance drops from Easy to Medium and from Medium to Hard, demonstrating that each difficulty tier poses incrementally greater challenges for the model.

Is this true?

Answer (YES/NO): NO